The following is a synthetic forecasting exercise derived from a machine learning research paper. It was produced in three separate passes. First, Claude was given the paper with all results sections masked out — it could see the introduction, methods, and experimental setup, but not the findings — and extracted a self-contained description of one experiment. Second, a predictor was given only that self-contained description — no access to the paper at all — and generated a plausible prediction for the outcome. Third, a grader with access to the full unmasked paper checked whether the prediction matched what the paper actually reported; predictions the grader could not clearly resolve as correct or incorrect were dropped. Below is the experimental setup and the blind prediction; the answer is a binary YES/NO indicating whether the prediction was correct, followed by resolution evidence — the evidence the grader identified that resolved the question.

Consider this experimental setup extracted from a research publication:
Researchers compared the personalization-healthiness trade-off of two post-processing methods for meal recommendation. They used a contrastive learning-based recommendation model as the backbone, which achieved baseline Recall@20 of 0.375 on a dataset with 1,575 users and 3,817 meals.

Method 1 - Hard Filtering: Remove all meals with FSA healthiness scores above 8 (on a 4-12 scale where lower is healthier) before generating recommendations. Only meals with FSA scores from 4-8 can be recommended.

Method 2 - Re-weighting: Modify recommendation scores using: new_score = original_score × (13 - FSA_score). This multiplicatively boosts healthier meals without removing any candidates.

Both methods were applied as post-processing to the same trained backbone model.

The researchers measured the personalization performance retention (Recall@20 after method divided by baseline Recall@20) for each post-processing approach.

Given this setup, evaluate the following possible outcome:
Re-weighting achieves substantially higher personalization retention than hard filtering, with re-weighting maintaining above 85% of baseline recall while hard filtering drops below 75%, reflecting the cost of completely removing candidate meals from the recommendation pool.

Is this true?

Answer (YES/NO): NO